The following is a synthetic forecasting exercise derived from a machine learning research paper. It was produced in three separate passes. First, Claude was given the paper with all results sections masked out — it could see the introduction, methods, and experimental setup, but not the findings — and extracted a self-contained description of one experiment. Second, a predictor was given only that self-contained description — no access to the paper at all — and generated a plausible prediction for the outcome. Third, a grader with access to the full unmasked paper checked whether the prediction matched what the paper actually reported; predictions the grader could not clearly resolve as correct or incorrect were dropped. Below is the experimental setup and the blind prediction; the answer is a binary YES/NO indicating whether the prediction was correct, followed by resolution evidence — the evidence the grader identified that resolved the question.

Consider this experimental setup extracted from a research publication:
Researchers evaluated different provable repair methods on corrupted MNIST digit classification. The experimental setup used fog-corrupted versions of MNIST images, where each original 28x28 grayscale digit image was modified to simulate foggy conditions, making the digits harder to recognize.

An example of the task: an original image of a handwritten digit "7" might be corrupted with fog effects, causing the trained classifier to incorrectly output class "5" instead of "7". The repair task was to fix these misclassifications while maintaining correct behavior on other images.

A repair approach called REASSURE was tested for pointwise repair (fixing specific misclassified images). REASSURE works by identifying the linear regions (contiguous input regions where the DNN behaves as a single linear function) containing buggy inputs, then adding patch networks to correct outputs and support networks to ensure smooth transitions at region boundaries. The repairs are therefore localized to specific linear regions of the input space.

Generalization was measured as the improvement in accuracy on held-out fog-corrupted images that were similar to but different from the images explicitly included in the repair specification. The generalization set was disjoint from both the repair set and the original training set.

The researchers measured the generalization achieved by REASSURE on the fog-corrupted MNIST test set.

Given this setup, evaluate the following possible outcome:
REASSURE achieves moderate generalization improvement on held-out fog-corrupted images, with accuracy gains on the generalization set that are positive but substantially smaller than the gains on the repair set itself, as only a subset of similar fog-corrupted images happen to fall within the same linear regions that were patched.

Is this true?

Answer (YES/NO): NO